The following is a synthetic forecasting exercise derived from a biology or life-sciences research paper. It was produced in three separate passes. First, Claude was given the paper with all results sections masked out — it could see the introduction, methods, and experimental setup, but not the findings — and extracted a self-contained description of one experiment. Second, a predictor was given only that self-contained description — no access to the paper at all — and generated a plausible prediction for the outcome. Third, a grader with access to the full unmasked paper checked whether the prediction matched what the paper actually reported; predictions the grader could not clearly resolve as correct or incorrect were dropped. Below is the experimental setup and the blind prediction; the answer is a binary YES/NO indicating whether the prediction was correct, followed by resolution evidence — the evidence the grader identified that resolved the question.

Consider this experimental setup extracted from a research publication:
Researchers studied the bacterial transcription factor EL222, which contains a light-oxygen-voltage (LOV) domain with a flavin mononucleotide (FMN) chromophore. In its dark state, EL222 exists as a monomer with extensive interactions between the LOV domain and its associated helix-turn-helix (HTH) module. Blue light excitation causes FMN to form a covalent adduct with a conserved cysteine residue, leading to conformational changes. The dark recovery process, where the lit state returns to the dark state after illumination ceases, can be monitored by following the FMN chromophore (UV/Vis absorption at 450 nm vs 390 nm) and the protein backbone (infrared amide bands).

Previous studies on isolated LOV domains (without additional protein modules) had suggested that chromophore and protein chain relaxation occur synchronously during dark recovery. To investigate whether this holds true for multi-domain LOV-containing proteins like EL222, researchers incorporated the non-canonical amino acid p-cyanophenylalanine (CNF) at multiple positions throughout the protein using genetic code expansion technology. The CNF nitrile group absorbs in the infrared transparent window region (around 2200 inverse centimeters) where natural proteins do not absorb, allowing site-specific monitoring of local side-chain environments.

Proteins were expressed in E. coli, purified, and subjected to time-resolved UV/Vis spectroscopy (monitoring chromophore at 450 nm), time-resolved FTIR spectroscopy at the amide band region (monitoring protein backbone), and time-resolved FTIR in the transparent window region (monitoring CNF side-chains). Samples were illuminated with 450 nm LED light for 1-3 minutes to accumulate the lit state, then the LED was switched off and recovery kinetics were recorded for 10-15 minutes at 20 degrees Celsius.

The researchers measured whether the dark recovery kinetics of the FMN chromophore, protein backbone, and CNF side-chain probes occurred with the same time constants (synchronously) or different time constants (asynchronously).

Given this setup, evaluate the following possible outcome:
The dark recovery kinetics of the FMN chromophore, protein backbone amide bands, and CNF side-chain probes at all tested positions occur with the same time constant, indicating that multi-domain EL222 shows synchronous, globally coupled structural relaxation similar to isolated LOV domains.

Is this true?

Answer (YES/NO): NO